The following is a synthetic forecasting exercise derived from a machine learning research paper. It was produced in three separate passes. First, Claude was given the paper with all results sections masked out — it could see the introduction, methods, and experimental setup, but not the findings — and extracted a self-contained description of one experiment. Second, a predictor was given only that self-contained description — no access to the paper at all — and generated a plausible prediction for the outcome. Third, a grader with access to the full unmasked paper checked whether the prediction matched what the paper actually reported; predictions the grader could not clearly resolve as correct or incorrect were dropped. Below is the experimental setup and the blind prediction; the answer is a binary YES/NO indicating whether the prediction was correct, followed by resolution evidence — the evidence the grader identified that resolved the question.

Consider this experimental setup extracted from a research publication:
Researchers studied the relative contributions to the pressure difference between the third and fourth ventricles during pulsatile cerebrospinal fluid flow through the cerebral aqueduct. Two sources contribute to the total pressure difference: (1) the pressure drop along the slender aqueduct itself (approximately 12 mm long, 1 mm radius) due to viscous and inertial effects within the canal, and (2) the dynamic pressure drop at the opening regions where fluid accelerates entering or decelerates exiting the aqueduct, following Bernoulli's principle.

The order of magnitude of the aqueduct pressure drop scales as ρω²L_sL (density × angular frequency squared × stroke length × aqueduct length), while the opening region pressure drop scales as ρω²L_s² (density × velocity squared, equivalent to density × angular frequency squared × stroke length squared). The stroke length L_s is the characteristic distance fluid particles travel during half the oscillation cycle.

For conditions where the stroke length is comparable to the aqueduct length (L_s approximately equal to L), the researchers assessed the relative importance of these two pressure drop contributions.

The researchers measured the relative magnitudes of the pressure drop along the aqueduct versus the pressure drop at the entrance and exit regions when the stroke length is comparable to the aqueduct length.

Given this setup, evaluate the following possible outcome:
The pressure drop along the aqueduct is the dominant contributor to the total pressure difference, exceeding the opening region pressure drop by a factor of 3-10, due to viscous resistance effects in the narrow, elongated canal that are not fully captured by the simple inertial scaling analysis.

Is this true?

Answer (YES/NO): NO